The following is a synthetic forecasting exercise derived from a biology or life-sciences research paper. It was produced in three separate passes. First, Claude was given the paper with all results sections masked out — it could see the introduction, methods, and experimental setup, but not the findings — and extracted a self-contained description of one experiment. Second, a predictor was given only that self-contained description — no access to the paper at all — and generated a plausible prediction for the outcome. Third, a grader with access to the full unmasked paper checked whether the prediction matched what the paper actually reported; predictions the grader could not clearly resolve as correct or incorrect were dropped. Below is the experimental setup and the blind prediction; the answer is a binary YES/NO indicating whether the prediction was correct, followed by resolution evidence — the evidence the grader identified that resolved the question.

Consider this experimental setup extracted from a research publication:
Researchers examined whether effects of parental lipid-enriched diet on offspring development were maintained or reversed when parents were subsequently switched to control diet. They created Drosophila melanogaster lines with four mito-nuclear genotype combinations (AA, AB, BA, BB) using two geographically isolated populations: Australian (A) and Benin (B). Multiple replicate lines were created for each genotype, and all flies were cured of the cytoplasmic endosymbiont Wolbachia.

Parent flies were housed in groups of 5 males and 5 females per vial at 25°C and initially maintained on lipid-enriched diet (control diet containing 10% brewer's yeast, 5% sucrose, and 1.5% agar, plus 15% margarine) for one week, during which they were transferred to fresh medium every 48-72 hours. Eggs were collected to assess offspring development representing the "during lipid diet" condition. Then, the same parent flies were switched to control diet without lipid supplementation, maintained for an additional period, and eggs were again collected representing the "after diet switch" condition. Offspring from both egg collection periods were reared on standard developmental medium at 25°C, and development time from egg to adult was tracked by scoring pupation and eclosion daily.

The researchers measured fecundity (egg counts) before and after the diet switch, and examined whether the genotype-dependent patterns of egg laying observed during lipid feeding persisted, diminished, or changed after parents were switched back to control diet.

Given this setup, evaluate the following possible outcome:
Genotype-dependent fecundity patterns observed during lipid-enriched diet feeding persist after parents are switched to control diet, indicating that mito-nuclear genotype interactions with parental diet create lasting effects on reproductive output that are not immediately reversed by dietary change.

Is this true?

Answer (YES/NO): NO